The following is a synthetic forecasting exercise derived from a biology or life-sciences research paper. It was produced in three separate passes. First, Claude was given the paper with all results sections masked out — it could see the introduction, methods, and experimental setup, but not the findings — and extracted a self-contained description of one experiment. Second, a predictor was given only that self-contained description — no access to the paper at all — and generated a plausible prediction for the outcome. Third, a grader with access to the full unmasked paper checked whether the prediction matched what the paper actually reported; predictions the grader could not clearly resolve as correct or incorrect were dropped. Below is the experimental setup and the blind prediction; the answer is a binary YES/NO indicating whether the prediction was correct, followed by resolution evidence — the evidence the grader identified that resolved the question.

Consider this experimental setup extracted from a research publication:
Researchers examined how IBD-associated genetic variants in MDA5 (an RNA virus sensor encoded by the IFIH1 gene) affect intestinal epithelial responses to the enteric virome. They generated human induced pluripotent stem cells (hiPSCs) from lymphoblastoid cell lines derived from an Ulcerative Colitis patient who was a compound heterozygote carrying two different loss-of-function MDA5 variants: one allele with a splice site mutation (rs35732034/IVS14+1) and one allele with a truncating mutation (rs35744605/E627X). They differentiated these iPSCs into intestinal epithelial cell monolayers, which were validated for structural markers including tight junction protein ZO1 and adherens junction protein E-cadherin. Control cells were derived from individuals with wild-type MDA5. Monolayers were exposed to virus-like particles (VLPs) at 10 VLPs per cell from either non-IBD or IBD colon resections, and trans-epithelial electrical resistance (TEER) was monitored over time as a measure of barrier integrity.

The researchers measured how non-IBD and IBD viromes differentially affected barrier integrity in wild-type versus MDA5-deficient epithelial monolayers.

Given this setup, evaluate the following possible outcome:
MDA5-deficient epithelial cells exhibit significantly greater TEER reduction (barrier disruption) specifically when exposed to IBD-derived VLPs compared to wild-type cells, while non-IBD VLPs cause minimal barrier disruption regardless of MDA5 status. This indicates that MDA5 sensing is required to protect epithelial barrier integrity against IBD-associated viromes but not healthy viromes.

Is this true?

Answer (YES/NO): NO